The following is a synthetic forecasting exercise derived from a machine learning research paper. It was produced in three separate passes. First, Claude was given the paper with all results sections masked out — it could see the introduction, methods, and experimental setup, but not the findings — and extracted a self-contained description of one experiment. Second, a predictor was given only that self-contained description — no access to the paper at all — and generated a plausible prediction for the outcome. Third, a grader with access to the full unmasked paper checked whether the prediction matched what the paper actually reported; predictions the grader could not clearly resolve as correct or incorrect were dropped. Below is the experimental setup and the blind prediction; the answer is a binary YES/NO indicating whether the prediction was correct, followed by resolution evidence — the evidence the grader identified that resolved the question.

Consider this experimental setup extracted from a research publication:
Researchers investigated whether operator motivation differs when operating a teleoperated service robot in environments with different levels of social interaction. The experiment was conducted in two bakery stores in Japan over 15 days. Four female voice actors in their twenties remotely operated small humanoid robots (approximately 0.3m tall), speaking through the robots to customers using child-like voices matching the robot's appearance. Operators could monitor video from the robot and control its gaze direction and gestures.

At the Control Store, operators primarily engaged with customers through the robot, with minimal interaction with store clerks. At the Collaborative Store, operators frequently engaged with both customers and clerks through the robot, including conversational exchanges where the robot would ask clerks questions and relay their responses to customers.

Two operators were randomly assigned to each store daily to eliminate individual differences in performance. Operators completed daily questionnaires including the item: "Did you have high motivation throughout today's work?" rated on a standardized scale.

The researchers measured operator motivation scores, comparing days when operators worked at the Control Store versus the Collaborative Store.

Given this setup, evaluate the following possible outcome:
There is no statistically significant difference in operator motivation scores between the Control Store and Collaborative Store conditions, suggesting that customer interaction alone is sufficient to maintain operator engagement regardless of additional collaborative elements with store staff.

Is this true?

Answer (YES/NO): NO